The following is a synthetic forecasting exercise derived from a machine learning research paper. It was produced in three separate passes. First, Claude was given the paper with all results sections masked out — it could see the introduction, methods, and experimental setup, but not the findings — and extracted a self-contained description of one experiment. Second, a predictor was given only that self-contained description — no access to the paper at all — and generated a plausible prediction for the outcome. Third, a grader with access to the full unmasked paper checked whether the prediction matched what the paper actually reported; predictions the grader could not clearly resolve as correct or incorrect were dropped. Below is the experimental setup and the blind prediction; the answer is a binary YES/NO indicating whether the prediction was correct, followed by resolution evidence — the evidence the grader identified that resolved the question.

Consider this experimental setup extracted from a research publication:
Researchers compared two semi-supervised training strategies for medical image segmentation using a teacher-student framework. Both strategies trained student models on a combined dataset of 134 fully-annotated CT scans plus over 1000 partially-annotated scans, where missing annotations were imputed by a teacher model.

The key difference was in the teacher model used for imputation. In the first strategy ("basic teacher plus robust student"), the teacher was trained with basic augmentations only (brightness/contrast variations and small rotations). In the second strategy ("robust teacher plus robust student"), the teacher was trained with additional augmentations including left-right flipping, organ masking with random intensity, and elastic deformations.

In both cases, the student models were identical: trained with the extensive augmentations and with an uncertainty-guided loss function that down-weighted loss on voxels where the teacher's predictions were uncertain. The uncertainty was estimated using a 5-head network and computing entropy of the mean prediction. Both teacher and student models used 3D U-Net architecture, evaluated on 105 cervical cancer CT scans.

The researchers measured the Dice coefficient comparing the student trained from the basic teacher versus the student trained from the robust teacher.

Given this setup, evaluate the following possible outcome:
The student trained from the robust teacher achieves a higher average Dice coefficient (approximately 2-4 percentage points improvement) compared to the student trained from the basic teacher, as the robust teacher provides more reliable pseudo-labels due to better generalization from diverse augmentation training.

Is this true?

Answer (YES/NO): NO